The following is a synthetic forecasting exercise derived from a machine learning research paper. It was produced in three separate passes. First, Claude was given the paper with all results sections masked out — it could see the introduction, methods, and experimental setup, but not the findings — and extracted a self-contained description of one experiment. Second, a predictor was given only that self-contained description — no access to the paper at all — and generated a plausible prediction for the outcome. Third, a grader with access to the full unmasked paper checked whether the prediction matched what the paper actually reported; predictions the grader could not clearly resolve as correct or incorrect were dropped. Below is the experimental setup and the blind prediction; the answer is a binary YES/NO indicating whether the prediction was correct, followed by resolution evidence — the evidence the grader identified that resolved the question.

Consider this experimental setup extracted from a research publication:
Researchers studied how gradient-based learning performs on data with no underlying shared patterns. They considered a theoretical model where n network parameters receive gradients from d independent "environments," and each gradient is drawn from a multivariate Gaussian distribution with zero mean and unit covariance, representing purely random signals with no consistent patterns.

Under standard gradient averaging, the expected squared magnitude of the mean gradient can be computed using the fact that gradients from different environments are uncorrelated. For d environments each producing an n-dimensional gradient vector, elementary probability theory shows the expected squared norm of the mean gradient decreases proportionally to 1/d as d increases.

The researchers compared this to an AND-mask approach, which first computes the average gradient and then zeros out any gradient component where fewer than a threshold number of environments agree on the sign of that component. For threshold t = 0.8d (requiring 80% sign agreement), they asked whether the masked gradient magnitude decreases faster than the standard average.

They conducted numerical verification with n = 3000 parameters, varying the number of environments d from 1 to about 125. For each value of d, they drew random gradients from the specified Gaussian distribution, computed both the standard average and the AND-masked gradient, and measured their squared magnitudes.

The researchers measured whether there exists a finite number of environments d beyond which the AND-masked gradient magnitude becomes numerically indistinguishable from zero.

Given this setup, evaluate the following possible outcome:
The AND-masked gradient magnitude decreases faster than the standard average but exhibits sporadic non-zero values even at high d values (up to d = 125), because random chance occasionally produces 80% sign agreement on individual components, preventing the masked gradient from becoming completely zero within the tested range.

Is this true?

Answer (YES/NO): NO